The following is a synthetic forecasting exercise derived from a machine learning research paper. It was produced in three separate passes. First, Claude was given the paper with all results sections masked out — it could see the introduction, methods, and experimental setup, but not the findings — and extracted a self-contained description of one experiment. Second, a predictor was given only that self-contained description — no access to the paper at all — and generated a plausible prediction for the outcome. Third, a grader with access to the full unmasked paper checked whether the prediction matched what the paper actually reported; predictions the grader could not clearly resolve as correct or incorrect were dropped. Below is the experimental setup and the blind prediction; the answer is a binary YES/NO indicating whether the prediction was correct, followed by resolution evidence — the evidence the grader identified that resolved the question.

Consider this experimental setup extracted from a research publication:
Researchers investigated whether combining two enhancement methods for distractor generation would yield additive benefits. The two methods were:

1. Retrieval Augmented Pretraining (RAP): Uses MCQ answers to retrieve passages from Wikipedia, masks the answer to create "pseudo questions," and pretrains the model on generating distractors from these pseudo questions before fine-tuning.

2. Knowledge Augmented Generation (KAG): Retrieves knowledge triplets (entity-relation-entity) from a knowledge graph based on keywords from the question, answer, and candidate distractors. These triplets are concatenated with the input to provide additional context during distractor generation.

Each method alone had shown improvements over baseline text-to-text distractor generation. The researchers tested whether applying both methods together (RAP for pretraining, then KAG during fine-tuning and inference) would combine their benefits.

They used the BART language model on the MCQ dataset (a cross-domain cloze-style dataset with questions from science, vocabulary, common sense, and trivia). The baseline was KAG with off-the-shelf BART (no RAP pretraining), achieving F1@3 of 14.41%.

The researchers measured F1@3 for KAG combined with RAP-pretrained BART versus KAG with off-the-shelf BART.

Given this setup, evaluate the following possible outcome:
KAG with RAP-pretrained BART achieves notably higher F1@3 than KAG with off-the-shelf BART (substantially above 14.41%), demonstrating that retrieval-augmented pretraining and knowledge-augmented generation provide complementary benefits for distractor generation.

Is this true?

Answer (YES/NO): NO